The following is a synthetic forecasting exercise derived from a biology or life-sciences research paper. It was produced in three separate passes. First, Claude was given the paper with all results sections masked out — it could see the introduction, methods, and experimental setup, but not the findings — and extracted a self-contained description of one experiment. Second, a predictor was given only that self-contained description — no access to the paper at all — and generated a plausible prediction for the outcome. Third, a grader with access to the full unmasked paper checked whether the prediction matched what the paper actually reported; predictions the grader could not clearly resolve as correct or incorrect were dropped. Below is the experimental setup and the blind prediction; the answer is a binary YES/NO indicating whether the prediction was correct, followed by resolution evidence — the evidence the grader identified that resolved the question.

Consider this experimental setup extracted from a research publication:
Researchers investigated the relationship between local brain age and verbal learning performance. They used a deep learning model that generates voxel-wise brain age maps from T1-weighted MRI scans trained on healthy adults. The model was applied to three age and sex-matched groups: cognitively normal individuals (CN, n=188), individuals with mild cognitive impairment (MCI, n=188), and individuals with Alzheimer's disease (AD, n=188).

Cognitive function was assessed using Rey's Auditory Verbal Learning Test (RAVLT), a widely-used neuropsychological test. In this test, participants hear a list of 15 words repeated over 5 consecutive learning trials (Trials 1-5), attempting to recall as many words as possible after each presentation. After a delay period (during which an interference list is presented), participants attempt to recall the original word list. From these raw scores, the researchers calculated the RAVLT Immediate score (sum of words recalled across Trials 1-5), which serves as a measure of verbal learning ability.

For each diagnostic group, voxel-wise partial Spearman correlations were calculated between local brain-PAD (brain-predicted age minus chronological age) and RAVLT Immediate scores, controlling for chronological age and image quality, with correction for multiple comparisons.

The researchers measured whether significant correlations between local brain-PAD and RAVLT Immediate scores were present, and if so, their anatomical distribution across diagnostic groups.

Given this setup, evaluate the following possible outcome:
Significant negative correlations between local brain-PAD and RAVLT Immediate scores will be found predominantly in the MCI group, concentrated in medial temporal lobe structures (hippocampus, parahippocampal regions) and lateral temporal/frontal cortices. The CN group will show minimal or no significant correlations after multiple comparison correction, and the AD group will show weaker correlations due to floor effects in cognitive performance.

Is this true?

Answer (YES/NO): NO